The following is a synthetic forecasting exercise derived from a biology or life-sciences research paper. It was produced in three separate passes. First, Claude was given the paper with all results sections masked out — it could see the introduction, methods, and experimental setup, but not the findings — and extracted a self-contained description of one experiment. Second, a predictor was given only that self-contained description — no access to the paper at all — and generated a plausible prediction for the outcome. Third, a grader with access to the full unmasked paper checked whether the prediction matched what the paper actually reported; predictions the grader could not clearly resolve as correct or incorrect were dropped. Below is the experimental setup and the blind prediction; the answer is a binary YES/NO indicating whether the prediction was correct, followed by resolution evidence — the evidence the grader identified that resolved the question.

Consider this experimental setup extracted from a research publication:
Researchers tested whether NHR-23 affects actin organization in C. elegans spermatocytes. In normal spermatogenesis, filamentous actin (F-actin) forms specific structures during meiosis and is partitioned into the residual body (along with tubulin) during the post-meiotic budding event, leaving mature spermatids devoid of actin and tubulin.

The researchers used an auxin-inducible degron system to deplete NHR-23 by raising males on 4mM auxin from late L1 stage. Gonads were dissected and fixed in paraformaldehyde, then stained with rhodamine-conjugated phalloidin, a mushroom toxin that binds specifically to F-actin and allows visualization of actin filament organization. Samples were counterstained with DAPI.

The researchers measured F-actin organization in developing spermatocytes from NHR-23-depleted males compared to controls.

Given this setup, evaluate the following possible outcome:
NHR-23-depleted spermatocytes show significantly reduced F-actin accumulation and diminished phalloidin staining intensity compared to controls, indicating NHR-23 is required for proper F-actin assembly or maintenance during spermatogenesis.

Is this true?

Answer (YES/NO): NO